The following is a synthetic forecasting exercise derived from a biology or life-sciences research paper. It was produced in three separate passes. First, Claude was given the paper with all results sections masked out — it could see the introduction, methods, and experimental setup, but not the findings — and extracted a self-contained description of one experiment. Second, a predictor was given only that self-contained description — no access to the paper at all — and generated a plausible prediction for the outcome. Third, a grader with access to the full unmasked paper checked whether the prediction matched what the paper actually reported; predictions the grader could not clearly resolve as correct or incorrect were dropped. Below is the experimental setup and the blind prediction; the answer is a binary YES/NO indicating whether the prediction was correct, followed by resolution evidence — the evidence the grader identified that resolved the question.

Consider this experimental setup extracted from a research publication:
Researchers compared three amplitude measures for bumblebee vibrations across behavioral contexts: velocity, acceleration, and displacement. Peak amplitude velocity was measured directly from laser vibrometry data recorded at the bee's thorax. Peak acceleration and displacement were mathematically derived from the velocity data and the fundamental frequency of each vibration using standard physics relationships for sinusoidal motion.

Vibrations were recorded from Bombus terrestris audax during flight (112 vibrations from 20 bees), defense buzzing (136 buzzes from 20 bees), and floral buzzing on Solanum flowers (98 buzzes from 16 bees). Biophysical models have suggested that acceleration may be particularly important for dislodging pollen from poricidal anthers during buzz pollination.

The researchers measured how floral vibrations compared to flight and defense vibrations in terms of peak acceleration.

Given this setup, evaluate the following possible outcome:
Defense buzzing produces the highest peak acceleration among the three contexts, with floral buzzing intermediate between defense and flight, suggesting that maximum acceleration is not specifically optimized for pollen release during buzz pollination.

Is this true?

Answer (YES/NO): NO